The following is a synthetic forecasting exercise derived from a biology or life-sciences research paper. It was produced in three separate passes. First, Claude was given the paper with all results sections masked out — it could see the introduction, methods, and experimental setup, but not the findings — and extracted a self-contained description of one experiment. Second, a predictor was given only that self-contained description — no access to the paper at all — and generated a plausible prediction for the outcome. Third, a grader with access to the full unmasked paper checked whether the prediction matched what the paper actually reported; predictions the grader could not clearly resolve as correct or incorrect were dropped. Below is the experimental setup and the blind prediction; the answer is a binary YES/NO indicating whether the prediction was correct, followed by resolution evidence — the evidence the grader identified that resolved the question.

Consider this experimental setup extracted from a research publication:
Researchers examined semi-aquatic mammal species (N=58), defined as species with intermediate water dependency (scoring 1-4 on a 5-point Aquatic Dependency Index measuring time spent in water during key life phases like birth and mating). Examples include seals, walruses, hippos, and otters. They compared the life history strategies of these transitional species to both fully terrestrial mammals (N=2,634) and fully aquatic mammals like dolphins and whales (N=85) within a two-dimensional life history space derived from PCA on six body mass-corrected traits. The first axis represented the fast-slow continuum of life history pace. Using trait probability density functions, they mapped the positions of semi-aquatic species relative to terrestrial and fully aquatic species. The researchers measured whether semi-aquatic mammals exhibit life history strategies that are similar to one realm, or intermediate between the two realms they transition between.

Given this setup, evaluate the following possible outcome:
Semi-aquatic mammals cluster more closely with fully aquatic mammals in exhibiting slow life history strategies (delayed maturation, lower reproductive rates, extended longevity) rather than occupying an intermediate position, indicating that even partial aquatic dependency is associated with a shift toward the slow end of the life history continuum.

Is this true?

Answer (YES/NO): NO